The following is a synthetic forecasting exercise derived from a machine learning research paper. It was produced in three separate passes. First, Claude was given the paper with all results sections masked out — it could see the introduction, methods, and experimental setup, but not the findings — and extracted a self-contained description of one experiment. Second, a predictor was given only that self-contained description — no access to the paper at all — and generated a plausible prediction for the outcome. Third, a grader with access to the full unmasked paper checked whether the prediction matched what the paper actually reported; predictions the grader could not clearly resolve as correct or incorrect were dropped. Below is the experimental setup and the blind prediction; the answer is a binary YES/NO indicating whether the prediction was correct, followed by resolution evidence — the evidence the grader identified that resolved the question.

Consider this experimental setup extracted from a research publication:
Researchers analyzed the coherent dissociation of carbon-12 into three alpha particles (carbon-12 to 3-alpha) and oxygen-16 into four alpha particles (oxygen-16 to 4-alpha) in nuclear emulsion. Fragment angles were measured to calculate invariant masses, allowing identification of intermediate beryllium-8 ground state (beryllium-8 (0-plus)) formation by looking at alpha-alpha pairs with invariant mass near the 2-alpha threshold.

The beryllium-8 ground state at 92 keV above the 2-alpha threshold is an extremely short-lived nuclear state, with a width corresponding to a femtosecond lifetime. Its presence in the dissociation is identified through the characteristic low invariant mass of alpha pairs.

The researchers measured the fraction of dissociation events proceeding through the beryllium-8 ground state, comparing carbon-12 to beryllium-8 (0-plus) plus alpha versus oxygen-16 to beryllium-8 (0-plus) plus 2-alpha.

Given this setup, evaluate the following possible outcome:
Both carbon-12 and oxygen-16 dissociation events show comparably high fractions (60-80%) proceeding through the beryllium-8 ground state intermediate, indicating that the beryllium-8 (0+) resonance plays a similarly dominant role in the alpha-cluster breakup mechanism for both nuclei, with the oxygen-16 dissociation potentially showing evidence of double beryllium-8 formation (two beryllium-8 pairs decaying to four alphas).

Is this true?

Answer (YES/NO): NO